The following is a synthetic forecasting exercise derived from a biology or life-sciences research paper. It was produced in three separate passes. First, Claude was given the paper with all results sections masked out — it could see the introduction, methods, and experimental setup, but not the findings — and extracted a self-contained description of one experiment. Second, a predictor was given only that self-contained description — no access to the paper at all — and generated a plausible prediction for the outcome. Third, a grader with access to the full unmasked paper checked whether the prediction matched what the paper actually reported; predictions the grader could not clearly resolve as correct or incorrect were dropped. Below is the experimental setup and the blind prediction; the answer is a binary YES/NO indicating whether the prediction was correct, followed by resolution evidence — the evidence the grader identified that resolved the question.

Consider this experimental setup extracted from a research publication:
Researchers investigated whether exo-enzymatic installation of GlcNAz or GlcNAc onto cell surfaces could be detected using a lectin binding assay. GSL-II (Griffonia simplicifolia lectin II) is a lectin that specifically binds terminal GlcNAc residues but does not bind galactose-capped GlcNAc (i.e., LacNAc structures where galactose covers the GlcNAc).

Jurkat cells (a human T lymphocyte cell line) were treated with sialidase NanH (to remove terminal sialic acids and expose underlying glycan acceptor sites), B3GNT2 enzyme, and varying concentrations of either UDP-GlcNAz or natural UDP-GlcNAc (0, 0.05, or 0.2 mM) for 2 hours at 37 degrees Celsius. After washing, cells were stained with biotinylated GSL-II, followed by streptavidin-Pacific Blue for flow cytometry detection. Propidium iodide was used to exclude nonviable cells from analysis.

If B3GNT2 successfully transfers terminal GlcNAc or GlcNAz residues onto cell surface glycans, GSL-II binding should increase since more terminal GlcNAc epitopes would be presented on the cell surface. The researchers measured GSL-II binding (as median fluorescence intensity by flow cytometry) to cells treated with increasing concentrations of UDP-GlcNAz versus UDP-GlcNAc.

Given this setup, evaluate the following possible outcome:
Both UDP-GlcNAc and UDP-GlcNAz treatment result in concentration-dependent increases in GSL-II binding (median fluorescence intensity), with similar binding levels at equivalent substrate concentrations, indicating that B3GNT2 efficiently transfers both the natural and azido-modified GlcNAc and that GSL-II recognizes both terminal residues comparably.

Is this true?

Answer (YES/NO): NO